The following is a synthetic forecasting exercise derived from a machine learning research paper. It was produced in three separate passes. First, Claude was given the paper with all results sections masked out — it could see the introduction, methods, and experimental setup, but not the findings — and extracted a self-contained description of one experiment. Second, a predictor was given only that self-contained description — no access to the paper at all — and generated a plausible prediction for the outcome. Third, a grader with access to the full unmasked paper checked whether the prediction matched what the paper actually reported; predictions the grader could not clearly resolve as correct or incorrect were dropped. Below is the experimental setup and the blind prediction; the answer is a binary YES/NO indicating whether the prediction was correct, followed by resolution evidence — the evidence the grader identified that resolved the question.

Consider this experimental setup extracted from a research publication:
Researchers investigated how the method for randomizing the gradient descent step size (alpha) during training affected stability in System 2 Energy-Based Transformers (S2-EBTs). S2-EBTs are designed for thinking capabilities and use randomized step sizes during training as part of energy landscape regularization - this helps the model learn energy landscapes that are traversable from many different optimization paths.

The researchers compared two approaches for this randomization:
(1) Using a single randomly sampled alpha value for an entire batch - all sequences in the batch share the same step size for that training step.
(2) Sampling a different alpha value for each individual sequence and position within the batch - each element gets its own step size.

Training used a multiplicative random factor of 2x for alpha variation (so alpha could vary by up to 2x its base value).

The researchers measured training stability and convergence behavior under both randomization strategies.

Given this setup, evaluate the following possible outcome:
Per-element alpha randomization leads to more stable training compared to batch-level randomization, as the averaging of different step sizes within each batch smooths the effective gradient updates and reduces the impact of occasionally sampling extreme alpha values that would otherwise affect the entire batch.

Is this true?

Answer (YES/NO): YES